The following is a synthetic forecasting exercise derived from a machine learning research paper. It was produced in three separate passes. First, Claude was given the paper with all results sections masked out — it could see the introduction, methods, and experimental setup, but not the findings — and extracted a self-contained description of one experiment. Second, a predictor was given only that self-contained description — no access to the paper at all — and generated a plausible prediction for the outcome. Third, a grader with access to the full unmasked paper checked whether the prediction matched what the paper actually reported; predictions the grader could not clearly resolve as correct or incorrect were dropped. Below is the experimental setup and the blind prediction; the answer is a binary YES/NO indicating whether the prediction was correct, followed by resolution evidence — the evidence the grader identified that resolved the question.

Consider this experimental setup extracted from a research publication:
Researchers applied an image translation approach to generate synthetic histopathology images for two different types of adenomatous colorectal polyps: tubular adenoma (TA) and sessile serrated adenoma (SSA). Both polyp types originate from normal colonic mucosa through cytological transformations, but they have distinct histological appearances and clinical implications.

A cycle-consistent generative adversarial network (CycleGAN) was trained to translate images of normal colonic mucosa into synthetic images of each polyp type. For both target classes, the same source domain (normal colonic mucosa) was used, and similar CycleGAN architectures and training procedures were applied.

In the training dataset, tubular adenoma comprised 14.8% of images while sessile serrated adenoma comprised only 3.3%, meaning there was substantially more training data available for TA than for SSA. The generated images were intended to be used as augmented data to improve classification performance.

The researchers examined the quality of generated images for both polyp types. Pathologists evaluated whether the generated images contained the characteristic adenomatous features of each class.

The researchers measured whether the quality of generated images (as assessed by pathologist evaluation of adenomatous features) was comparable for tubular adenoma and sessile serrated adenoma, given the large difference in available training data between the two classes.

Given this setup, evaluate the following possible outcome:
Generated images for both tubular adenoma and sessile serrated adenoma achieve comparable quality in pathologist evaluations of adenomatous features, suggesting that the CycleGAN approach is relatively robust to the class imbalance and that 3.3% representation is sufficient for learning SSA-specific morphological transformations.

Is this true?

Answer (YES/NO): NO